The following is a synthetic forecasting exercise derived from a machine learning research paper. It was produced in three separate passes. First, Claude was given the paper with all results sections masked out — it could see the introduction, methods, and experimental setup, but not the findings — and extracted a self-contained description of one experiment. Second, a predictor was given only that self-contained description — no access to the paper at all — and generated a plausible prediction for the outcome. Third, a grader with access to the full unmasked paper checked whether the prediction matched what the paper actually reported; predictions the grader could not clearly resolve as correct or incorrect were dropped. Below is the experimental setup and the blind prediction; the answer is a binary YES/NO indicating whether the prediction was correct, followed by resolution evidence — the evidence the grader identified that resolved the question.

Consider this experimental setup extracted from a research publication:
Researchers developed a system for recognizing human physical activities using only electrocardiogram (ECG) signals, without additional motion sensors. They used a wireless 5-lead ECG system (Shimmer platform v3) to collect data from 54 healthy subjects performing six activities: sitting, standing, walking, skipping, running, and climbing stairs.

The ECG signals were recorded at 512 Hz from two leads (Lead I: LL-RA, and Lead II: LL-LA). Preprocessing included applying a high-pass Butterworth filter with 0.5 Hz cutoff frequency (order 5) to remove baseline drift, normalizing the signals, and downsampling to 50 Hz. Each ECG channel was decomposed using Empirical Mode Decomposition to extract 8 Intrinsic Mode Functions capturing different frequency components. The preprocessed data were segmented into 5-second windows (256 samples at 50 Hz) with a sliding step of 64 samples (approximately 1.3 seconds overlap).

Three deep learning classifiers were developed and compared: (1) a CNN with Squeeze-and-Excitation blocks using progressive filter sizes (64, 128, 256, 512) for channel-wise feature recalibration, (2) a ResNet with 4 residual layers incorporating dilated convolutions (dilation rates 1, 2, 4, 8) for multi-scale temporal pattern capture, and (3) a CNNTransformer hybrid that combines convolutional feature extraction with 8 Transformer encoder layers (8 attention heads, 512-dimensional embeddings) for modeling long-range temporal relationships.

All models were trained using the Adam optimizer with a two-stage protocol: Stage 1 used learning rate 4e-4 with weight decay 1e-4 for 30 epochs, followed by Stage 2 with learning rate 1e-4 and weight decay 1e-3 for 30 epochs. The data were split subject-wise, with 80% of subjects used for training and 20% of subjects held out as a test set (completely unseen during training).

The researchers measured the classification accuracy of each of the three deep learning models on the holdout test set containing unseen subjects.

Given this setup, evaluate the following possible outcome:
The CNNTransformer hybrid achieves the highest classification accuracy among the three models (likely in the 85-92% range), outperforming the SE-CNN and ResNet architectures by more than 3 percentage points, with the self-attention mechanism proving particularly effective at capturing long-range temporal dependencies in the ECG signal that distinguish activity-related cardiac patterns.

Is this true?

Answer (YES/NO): NO